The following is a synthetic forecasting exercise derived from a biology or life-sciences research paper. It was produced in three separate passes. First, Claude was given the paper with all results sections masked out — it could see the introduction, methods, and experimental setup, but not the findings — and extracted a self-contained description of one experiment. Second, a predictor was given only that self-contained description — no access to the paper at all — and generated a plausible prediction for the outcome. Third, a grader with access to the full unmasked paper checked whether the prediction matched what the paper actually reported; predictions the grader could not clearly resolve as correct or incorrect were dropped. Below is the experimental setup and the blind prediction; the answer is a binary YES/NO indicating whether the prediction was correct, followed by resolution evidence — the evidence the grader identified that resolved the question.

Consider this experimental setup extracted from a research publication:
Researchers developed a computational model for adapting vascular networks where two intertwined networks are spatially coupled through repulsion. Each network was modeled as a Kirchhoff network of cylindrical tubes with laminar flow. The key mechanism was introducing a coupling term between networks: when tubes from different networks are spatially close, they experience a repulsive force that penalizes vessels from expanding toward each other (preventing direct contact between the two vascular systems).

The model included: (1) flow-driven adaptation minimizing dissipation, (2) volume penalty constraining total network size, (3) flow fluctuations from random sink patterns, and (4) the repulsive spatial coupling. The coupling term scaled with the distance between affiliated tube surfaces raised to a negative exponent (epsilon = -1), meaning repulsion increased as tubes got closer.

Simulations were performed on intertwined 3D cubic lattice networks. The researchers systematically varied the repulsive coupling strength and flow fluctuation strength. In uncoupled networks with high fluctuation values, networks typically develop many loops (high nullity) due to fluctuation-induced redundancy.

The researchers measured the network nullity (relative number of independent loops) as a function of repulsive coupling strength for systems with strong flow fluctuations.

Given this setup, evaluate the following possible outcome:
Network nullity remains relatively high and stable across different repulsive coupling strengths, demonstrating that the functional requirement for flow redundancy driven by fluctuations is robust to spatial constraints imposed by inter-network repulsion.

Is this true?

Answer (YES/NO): NO